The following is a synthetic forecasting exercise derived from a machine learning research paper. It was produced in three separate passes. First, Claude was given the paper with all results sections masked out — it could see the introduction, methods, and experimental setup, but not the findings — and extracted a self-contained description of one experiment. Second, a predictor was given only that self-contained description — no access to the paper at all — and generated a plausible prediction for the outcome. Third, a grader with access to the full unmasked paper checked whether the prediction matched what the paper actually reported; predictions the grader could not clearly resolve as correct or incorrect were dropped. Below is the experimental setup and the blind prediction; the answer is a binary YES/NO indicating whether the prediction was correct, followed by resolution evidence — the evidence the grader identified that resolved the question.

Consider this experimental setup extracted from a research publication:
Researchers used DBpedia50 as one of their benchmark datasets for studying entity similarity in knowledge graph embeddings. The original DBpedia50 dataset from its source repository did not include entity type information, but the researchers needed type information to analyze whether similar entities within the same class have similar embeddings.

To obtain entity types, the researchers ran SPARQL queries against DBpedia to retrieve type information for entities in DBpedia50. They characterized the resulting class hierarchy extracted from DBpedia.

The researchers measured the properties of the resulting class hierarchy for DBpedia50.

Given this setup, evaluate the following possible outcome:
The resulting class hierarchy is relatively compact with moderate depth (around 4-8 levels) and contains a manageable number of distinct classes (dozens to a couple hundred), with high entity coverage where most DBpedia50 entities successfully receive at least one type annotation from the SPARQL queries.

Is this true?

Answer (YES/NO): YES